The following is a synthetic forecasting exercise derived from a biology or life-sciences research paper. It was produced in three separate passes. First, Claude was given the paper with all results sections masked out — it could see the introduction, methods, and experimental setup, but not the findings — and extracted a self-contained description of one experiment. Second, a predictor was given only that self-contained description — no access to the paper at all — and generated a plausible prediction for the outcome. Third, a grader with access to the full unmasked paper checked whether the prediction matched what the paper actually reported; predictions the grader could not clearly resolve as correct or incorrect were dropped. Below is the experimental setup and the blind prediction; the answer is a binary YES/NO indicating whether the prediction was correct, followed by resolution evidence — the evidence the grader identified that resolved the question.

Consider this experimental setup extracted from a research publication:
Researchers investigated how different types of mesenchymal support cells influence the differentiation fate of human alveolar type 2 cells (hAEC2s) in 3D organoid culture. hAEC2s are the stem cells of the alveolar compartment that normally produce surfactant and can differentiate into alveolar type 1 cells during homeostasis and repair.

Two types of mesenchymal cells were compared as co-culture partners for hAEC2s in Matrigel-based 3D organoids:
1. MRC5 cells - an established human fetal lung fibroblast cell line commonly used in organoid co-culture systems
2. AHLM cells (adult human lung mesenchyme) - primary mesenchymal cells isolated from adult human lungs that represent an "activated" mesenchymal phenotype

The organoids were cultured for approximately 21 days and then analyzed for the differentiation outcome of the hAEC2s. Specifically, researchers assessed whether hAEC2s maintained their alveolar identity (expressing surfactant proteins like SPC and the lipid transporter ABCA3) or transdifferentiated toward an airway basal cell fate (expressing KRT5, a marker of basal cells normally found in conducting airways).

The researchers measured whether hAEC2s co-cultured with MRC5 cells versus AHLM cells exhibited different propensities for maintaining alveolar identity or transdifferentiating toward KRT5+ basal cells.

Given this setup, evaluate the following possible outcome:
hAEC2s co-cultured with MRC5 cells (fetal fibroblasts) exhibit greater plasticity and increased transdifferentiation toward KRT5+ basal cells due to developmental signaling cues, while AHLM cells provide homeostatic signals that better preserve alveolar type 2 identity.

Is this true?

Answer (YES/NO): NO